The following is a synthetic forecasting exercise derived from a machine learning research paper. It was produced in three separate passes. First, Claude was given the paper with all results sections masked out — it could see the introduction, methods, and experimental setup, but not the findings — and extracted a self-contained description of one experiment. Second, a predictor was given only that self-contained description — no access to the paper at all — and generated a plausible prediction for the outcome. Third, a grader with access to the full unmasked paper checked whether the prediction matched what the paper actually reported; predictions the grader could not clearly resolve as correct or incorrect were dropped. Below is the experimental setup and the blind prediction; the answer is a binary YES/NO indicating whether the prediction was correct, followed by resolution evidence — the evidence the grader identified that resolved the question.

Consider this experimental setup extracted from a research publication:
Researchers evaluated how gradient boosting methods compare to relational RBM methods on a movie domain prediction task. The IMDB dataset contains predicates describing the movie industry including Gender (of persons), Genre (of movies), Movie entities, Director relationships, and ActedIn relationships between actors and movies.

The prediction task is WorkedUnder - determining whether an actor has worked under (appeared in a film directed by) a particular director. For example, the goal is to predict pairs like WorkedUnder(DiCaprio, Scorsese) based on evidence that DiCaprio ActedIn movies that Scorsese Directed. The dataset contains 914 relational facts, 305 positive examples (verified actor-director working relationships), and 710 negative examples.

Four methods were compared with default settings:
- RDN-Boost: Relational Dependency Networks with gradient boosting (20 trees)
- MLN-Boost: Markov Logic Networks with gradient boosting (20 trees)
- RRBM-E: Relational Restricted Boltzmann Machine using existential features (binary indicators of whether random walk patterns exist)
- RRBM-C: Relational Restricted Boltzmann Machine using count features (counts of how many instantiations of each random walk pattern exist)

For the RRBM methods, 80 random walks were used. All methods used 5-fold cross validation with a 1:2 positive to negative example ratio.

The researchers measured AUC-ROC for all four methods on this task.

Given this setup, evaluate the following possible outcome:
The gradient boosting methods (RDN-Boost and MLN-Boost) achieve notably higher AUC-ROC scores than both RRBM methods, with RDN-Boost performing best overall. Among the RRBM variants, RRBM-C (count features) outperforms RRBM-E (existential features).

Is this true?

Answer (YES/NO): NO